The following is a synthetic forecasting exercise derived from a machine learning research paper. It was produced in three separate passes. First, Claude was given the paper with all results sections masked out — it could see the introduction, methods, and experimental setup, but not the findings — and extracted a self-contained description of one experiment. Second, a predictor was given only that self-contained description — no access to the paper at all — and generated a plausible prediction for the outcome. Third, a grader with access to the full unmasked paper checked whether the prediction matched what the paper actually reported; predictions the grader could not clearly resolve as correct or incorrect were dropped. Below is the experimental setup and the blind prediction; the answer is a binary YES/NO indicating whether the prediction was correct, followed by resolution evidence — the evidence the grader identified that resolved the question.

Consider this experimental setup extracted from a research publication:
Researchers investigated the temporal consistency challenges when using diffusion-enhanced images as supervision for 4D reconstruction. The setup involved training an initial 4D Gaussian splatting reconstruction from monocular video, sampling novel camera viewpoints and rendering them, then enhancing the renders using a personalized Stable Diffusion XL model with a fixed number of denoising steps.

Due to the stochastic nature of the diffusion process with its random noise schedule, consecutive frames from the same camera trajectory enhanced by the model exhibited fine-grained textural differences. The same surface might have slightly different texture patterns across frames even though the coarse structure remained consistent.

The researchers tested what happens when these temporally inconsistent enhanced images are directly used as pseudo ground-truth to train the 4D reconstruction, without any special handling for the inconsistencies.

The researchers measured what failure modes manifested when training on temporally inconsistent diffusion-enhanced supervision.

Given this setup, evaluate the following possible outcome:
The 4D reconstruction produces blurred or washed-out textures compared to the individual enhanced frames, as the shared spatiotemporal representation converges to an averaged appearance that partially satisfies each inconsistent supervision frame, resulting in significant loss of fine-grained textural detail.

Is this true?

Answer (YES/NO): YES